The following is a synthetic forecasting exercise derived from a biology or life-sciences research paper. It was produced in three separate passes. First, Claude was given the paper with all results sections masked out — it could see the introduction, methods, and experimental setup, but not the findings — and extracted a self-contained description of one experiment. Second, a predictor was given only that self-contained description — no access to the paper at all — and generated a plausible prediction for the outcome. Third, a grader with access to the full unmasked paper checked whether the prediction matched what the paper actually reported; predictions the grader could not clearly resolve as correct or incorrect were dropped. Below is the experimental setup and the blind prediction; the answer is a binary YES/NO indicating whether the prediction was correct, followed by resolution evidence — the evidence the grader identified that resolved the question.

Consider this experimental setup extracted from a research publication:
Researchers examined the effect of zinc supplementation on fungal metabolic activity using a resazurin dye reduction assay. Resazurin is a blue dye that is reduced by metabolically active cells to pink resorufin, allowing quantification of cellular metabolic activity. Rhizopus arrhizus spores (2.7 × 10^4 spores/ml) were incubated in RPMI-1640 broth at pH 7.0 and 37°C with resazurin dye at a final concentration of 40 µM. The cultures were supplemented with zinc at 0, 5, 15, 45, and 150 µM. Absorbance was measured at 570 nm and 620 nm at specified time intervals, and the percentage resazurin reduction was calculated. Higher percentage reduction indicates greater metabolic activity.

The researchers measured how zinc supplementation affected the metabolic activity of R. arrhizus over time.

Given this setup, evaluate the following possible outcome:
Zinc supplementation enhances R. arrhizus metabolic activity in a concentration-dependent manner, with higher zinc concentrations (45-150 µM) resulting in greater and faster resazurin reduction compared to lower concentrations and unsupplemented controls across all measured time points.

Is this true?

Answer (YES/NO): NO